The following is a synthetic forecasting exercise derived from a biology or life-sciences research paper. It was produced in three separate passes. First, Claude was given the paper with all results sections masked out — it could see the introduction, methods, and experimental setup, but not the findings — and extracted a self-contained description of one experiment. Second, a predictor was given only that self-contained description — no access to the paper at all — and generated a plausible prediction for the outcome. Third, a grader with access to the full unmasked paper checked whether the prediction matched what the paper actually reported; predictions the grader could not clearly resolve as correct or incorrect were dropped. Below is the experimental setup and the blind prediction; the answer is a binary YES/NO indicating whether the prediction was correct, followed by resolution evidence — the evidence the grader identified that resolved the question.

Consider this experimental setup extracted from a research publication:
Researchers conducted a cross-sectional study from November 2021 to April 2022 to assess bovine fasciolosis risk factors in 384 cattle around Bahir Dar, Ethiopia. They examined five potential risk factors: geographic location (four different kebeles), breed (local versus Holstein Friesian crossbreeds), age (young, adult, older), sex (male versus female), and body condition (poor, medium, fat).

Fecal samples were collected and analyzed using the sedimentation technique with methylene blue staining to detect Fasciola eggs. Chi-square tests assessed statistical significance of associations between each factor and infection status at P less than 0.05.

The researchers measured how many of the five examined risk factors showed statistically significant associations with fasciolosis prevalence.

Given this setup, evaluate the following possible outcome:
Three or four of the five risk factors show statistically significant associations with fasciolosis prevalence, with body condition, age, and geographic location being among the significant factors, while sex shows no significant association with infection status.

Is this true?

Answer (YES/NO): NO